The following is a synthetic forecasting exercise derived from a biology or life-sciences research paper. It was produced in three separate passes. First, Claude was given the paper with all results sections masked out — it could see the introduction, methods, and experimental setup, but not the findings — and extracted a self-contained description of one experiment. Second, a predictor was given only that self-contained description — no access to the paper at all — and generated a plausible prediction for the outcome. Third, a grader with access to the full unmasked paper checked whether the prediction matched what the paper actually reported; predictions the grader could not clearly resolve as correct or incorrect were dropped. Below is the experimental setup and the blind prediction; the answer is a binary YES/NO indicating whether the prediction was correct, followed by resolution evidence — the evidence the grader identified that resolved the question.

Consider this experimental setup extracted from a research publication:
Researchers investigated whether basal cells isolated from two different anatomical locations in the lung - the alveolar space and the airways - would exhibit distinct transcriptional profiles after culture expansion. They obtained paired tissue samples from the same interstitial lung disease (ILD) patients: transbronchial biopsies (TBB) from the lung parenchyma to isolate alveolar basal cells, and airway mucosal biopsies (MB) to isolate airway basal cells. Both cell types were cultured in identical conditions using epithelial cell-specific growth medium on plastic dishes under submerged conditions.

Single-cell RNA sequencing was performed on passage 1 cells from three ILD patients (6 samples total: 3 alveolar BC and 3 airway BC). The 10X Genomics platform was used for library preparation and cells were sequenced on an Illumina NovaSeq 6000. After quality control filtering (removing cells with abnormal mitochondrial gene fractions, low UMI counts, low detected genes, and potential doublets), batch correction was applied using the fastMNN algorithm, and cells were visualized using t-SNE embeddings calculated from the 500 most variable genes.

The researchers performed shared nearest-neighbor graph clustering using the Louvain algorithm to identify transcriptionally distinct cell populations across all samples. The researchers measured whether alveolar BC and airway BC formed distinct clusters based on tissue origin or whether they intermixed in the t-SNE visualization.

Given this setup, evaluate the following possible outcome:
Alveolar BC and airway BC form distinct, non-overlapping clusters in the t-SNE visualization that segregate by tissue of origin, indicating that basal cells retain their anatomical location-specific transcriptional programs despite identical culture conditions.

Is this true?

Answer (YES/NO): NO